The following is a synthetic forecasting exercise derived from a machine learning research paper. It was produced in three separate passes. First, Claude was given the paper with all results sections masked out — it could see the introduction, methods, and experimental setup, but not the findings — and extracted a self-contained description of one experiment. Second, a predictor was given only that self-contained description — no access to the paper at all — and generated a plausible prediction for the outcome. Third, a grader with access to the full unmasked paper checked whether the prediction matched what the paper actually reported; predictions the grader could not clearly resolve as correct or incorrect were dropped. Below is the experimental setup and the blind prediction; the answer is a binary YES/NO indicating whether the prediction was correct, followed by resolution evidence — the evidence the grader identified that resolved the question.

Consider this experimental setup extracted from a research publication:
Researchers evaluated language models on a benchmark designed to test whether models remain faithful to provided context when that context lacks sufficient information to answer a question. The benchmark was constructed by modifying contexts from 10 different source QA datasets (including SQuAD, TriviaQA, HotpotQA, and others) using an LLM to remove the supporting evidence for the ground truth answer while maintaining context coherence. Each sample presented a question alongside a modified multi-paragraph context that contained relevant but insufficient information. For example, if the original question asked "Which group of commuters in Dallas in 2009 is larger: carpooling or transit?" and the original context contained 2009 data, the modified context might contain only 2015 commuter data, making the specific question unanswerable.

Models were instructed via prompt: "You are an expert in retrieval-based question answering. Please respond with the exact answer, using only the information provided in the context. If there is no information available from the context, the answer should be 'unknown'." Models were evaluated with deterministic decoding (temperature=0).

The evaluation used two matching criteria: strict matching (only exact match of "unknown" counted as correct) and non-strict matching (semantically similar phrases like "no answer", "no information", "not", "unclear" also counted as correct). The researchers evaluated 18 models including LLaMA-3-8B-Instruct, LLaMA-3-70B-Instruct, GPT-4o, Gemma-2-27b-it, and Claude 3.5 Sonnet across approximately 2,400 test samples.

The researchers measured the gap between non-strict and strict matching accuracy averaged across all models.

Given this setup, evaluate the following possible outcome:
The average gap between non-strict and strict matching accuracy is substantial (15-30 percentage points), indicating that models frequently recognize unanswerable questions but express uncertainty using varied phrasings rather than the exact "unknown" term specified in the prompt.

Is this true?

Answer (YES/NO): NO